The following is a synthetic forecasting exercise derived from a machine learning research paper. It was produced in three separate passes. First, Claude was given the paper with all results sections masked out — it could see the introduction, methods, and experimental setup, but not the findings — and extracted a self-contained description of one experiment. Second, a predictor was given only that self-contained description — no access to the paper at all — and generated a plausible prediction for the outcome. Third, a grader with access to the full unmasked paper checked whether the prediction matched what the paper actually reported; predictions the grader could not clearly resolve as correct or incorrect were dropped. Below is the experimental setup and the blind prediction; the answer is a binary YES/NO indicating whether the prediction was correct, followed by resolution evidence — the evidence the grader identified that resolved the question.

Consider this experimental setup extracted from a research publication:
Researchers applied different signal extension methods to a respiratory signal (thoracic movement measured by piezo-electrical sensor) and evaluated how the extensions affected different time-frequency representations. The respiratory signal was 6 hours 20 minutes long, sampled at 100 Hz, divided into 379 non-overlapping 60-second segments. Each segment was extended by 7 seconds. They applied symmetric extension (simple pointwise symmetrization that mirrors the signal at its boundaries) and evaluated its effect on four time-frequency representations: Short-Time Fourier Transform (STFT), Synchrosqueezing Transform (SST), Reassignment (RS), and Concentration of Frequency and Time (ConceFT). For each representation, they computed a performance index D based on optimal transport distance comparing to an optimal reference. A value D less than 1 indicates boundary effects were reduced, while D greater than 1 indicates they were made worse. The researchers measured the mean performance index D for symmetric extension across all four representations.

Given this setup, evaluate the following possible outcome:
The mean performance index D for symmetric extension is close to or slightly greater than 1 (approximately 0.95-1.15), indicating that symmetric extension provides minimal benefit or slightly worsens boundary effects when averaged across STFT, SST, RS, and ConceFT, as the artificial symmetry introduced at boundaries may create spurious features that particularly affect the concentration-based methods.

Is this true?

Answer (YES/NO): NO